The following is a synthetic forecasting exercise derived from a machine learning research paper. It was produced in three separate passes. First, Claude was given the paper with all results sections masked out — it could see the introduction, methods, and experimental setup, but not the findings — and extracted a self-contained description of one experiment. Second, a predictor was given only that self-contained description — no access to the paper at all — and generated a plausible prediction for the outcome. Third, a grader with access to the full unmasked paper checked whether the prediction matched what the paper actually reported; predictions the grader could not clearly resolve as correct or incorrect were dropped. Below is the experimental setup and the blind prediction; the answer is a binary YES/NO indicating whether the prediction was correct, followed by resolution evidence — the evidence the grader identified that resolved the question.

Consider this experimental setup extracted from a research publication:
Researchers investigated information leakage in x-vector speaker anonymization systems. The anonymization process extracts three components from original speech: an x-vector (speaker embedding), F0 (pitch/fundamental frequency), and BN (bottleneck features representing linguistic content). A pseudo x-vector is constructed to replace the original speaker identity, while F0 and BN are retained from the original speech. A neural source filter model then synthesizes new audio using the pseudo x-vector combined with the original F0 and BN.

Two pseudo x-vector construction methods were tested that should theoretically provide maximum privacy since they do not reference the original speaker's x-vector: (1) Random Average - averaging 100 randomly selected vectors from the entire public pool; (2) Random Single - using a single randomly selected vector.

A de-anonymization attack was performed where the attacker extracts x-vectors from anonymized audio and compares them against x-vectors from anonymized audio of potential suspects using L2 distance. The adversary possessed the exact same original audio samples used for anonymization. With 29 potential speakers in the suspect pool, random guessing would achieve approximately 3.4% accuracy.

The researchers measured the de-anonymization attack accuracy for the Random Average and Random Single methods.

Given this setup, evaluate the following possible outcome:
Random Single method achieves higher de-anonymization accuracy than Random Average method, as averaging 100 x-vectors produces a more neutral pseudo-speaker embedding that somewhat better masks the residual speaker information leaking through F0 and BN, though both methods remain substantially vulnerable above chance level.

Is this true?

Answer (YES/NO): NO